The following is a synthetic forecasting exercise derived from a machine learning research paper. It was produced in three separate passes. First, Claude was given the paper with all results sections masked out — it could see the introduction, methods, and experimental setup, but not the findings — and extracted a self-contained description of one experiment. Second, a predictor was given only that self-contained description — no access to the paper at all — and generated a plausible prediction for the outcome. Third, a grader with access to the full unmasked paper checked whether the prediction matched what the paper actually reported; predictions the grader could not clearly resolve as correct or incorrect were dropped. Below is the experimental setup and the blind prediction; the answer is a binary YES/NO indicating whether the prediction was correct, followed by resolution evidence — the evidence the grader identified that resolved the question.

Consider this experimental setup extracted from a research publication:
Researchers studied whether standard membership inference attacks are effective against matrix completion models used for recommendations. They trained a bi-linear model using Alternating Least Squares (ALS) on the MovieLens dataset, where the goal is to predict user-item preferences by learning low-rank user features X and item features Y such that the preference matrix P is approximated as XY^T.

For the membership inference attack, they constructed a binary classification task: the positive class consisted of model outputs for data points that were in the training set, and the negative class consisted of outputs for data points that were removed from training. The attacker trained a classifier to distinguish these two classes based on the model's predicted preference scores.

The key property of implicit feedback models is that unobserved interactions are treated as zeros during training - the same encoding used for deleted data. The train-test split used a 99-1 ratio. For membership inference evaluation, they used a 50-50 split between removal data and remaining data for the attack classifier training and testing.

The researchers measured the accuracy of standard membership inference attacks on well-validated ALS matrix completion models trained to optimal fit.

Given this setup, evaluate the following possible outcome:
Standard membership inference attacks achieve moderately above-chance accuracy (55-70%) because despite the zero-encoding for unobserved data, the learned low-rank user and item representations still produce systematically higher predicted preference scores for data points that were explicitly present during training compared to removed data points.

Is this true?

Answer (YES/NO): NO